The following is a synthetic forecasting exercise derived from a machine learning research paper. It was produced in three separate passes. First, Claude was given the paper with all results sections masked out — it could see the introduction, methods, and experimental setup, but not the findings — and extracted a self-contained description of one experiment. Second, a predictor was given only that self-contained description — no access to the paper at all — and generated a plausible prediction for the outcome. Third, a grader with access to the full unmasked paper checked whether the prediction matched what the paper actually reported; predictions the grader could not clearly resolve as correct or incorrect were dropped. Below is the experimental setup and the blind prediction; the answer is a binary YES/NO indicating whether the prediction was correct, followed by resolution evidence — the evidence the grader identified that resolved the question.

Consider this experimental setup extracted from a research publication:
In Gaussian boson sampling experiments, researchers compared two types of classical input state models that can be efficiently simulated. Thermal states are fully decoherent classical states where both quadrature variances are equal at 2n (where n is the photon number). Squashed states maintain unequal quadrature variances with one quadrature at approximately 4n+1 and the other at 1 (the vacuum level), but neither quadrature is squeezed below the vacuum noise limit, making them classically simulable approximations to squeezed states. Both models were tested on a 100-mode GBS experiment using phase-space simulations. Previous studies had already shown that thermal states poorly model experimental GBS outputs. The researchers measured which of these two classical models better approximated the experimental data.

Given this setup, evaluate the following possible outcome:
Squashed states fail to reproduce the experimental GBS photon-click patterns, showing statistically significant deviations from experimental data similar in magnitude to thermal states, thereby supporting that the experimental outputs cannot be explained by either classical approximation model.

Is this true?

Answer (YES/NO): NO